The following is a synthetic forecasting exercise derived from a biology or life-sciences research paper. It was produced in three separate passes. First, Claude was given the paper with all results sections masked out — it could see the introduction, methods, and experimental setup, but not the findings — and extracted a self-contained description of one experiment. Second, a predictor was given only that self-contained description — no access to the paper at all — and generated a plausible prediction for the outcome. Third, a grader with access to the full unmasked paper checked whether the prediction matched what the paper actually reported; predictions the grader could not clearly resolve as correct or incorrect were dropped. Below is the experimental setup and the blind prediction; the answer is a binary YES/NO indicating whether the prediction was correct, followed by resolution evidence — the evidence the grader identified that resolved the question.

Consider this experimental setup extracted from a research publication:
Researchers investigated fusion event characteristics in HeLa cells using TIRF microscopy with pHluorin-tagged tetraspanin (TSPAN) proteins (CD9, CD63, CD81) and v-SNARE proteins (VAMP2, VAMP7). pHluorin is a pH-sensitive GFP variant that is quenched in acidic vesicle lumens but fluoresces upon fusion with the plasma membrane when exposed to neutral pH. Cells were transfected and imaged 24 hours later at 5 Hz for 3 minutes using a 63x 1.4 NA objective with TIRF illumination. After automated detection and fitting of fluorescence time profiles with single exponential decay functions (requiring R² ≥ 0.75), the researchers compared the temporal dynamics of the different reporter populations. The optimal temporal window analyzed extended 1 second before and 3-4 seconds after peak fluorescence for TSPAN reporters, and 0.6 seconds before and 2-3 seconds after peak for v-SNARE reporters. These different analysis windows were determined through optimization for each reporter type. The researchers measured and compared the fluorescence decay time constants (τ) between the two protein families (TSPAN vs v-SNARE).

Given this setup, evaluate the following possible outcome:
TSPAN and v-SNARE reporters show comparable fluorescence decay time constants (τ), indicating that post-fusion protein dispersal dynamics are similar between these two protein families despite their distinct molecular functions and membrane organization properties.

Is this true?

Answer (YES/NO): NO